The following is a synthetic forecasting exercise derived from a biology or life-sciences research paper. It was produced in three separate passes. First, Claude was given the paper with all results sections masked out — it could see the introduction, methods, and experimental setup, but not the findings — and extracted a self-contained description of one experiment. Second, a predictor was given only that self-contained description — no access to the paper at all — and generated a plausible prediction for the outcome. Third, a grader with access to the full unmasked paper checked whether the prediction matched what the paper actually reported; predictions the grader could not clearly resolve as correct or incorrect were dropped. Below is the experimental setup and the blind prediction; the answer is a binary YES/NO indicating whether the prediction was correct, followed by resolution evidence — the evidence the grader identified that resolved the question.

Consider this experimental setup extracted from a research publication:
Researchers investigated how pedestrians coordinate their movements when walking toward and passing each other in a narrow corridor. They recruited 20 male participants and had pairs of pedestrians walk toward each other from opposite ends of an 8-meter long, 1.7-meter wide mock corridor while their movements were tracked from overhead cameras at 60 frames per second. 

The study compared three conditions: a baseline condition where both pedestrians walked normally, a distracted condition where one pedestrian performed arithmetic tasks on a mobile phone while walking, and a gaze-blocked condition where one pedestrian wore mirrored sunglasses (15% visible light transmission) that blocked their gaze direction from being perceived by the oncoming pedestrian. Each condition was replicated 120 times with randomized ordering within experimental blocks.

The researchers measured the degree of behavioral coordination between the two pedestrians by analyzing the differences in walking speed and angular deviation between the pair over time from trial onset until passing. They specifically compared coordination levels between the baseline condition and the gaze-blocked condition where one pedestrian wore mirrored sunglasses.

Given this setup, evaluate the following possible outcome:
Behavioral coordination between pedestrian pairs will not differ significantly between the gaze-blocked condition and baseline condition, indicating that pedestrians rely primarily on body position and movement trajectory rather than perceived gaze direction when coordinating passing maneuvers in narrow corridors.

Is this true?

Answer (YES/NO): YES